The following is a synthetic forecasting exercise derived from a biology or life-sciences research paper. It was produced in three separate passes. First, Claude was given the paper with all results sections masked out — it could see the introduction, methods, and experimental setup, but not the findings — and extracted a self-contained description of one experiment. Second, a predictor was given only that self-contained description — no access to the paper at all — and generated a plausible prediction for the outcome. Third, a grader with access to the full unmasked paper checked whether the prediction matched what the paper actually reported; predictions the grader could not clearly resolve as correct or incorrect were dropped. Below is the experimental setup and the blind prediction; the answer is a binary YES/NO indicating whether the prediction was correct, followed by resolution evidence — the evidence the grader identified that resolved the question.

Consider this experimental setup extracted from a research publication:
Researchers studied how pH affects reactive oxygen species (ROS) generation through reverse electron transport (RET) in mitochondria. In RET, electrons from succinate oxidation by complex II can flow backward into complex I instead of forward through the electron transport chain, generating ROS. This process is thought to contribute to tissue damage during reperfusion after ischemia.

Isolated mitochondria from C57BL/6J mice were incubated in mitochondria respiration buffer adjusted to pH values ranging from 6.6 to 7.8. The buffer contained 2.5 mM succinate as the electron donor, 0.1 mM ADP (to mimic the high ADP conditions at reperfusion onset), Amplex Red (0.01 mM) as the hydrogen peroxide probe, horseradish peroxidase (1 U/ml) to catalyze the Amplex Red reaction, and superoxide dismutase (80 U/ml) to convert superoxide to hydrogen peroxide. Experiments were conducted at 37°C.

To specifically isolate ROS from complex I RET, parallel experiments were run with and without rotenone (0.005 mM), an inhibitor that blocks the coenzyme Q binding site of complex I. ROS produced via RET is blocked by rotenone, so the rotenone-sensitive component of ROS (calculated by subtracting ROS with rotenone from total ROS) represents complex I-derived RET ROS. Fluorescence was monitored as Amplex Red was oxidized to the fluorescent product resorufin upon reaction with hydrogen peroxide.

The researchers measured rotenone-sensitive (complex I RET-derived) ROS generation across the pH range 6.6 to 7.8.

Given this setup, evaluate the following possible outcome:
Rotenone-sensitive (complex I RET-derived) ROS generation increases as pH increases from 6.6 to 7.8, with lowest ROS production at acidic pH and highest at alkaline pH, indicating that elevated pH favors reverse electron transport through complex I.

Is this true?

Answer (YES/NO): NO